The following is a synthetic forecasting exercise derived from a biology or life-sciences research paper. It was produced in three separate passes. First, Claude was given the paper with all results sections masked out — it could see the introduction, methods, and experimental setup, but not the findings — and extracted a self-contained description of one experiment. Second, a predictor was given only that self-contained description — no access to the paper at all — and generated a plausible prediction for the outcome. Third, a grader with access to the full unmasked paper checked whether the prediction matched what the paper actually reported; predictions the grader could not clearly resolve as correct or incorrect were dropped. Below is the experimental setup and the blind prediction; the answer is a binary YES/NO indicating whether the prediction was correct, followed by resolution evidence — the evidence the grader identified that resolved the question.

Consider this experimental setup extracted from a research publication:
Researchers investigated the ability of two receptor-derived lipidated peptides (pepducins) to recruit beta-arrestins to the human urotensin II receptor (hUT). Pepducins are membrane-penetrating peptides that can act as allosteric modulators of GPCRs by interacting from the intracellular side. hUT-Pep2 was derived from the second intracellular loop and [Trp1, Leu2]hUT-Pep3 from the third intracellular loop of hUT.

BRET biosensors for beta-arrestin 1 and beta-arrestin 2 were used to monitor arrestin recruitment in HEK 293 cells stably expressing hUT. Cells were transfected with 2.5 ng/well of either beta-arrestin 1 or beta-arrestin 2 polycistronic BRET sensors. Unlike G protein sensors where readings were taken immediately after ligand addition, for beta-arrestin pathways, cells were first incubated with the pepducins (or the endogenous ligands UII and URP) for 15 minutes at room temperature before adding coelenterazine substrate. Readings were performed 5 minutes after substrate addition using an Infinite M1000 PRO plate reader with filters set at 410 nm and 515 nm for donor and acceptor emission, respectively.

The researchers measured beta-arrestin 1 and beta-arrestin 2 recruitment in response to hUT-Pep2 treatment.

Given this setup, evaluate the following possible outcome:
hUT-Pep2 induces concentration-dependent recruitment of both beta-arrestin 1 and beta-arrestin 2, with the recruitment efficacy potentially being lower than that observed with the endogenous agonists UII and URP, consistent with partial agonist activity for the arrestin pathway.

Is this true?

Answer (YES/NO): NO